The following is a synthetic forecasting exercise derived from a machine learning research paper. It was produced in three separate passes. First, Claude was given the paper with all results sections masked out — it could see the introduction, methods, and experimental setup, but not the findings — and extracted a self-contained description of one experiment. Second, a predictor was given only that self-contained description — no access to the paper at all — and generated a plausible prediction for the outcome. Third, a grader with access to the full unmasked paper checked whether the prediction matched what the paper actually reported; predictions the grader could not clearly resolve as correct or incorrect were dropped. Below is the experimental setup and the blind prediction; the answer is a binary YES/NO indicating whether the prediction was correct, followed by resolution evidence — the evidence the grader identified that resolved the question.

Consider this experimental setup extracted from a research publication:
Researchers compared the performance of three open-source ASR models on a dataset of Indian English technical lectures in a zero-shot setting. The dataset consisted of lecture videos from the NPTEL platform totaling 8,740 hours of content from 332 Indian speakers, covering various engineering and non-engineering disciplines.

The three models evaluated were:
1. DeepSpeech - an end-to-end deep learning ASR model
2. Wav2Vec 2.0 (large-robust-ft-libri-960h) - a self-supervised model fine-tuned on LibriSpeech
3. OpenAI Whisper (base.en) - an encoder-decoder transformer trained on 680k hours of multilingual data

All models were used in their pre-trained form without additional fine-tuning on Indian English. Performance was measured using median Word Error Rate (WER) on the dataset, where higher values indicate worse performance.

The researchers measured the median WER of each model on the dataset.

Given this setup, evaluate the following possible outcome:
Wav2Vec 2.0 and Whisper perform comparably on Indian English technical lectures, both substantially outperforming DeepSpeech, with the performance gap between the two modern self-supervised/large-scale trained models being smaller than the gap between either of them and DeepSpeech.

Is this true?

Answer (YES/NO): NO